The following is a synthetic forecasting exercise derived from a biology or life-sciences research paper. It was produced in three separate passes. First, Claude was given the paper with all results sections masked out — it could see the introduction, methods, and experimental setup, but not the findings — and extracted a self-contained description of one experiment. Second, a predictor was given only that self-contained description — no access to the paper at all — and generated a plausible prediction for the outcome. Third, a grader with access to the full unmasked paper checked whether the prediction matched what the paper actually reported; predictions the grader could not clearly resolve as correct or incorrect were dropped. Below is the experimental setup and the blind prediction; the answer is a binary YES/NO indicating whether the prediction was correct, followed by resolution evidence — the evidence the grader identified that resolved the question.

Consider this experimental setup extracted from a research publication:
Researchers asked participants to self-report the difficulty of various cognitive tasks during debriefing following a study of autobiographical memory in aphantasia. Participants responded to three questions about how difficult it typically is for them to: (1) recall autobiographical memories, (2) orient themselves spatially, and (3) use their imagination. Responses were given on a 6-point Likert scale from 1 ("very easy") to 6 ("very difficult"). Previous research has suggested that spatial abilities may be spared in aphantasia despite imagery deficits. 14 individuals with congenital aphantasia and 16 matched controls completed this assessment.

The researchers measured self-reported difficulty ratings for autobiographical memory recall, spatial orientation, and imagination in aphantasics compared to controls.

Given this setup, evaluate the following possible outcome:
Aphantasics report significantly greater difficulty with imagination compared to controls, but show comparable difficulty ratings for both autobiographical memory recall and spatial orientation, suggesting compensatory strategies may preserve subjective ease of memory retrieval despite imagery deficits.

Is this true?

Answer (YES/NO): NO